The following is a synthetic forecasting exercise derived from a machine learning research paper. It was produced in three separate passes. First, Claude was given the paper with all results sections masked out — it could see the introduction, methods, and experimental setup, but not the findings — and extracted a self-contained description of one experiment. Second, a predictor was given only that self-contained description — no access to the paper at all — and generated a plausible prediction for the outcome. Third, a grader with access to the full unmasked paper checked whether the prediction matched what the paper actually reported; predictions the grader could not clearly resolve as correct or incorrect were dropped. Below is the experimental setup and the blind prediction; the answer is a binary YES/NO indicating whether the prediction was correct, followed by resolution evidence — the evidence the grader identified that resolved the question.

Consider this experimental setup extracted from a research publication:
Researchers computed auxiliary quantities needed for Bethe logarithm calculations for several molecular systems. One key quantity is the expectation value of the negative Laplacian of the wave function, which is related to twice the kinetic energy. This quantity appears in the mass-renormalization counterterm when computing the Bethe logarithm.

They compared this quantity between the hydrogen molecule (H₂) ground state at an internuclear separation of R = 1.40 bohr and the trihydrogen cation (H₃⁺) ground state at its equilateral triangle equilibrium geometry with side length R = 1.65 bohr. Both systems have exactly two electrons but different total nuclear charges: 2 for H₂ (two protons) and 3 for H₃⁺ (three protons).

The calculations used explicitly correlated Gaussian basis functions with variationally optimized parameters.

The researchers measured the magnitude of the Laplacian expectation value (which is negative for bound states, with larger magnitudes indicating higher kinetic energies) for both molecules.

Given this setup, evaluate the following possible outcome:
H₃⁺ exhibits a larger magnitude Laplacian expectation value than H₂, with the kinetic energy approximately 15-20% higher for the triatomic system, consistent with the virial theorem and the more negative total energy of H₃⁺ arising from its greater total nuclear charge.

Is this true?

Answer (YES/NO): NO